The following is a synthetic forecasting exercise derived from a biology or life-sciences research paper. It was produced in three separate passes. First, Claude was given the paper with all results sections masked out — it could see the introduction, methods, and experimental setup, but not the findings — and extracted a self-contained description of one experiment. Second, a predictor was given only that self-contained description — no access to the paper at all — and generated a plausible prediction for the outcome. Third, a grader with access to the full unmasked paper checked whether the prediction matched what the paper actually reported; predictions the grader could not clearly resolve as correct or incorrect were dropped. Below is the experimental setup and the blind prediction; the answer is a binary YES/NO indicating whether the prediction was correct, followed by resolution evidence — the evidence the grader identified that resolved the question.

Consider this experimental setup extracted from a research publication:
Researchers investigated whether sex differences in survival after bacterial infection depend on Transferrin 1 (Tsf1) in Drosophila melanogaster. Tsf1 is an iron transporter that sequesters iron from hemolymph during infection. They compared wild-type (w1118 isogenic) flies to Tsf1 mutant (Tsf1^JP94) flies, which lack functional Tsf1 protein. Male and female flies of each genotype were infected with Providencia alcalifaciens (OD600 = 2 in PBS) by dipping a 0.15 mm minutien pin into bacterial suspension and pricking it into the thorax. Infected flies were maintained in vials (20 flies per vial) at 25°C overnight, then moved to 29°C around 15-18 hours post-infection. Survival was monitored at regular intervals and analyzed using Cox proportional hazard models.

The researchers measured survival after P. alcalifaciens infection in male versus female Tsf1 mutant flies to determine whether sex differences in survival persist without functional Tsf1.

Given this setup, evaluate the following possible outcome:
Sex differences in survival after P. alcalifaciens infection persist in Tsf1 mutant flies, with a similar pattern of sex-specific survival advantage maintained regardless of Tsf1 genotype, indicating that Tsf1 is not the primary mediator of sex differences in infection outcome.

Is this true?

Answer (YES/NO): NO